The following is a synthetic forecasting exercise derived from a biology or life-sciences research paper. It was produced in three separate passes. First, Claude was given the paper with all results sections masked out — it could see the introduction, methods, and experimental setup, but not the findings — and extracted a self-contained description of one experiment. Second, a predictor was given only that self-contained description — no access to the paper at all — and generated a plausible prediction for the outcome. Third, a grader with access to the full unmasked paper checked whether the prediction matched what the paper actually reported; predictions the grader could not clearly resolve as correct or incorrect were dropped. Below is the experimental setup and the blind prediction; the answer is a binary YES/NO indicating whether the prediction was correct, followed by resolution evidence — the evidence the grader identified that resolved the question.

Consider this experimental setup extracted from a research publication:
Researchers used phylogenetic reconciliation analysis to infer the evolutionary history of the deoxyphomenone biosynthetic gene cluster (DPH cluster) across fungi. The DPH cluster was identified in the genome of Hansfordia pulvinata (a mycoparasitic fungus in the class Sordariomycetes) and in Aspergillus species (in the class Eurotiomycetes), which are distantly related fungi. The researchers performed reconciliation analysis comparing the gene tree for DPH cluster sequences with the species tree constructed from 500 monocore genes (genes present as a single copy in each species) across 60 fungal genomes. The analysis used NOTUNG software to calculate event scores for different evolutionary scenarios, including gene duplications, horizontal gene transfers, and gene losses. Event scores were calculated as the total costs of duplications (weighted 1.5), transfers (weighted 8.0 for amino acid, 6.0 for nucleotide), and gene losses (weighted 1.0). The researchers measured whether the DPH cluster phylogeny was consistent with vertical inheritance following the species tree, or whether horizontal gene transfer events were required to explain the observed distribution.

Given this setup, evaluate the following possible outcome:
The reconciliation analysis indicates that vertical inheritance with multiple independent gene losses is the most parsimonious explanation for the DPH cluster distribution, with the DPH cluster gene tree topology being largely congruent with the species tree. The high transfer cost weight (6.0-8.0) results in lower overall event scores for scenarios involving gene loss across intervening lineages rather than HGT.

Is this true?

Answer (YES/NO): NO